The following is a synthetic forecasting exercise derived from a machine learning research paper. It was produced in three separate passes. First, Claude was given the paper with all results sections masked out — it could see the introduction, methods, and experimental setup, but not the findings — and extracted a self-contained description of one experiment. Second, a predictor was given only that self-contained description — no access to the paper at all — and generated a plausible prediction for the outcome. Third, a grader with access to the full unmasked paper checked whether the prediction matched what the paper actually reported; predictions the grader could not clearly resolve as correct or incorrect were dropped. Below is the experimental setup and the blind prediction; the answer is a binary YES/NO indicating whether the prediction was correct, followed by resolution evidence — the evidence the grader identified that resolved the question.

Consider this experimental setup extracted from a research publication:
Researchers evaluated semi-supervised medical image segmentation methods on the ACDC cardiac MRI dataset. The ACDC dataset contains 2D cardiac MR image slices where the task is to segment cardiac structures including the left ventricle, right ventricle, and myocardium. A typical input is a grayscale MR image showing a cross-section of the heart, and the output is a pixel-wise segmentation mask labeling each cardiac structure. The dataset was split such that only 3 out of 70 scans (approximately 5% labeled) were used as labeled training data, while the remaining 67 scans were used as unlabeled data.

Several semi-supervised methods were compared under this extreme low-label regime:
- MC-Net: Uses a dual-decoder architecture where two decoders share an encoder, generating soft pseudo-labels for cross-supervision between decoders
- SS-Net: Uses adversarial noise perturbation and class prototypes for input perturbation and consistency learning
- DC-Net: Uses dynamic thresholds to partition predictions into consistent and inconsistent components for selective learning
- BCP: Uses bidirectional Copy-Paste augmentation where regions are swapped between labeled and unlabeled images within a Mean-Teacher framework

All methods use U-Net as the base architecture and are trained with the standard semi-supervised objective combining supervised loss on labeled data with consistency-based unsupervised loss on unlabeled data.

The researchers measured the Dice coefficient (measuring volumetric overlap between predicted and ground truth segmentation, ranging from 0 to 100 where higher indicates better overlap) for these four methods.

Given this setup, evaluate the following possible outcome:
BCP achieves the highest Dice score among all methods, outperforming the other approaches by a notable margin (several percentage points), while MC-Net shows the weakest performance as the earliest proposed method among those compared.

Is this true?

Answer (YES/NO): YES